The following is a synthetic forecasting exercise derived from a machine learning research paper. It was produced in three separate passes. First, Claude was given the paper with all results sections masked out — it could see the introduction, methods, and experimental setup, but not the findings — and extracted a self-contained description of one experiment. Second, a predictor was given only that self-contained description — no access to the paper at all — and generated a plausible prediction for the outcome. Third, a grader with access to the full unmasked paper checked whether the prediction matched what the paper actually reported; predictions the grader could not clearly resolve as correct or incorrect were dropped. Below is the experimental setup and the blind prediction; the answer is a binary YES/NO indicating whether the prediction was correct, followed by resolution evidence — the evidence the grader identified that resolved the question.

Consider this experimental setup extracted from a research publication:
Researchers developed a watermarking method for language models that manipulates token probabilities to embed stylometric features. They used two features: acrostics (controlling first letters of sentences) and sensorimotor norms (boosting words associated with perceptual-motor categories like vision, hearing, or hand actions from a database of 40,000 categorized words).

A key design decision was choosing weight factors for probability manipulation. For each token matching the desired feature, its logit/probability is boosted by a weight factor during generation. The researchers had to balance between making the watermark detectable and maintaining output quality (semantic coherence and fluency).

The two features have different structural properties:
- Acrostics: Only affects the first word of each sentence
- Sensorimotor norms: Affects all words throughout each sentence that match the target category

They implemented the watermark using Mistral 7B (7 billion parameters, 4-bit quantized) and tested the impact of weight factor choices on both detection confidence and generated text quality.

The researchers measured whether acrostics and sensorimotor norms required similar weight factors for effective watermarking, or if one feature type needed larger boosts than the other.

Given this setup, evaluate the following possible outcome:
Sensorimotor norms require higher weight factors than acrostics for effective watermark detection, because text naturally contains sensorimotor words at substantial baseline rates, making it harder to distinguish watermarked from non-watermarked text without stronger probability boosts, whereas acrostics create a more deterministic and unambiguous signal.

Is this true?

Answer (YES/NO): NO